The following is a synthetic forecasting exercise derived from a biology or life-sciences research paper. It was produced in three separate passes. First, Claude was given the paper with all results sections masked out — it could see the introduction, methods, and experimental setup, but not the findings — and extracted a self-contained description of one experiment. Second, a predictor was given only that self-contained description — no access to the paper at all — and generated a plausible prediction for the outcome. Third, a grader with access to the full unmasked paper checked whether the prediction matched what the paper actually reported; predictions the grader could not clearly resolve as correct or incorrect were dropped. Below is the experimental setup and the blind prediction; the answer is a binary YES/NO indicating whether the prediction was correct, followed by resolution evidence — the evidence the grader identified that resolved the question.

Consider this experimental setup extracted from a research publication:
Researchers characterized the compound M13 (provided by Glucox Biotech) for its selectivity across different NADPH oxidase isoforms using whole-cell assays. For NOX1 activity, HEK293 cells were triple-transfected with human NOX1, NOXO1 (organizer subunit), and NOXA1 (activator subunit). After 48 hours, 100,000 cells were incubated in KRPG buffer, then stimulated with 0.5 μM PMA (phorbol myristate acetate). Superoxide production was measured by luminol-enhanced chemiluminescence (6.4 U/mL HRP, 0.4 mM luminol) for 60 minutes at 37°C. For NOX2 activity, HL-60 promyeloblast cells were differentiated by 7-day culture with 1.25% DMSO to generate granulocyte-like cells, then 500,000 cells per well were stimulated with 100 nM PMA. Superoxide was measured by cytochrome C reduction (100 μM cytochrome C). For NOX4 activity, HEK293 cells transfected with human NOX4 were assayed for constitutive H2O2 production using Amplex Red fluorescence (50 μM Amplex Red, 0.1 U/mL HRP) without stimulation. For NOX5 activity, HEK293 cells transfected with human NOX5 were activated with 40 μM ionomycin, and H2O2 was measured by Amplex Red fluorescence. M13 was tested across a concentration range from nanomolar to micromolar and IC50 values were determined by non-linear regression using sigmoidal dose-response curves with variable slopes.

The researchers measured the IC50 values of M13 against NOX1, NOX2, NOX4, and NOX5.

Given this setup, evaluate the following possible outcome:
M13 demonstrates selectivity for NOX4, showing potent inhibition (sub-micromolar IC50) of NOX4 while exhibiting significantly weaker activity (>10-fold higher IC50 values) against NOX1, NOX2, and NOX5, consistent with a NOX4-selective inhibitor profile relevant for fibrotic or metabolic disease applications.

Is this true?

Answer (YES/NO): YES